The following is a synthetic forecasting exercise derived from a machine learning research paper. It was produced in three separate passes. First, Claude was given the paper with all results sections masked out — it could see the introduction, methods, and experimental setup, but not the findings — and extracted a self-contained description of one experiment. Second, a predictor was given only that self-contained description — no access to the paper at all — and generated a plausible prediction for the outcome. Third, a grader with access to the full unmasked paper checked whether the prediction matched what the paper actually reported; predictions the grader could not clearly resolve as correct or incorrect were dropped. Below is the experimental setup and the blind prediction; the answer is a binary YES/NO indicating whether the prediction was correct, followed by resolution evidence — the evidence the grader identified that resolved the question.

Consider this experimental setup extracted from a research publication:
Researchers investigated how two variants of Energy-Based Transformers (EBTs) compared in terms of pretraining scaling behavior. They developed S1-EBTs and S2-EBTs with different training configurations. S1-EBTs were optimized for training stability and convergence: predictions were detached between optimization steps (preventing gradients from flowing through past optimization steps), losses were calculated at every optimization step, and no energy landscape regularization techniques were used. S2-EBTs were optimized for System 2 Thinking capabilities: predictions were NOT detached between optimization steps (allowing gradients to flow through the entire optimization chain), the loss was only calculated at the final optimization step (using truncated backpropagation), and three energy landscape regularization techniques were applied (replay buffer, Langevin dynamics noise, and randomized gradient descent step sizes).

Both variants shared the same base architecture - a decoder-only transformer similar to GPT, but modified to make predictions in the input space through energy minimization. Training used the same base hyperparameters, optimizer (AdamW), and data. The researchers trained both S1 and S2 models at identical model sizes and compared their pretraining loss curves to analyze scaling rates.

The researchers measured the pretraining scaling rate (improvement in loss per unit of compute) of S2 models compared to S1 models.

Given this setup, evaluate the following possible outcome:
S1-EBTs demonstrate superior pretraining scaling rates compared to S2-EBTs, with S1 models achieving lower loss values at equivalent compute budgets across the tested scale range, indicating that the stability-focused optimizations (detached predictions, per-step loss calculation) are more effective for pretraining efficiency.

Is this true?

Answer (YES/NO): NO